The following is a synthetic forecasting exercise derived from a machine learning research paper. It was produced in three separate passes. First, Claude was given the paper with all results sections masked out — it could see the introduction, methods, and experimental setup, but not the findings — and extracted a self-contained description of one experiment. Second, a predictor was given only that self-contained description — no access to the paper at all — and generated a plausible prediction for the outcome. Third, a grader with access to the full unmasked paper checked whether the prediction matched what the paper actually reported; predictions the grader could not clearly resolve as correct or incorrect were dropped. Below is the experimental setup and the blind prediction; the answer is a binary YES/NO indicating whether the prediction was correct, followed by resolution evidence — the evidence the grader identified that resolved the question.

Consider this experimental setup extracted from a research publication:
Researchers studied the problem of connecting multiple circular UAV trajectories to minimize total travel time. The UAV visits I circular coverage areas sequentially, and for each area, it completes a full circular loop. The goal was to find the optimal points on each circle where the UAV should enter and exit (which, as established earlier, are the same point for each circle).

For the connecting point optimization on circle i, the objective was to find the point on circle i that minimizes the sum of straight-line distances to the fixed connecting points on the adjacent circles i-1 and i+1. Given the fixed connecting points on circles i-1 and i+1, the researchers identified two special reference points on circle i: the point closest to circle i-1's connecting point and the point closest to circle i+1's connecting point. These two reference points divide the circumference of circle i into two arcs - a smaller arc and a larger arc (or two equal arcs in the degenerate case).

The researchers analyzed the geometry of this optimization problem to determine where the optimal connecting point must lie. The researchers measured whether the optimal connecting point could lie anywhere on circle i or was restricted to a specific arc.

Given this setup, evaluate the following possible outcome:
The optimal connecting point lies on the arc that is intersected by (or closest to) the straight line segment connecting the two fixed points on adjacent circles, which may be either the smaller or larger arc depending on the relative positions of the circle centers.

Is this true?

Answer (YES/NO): NO